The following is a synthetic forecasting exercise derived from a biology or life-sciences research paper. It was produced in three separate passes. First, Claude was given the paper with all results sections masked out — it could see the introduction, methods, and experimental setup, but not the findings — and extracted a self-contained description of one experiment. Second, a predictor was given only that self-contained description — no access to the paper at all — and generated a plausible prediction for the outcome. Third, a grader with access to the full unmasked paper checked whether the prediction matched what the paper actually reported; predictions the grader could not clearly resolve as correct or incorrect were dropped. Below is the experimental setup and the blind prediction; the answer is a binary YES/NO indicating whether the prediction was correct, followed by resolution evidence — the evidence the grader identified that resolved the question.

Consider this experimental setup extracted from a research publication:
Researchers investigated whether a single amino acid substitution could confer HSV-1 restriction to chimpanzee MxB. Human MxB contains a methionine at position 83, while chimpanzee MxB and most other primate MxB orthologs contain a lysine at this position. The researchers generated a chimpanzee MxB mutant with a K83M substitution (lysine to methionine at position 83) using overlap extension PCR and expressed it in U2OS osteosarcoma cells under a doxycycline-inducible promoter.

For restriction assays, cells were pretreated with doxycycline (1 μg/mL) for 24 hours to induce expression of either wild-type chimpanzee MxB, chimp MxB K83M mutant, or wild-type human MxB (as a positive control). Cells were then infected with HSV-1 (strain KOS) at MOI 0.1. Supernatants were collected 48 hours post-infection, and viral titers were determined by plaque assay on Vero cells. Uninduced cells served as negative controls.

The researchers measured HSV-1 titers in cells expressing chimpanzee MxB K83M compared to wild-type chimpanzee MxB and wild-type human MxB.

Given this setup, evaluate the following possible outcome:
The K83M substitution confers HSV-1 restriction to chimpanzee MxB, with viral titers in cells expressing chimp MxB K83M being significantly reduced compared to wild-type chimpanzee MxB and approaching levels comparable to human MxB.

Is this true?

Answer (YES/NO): YES